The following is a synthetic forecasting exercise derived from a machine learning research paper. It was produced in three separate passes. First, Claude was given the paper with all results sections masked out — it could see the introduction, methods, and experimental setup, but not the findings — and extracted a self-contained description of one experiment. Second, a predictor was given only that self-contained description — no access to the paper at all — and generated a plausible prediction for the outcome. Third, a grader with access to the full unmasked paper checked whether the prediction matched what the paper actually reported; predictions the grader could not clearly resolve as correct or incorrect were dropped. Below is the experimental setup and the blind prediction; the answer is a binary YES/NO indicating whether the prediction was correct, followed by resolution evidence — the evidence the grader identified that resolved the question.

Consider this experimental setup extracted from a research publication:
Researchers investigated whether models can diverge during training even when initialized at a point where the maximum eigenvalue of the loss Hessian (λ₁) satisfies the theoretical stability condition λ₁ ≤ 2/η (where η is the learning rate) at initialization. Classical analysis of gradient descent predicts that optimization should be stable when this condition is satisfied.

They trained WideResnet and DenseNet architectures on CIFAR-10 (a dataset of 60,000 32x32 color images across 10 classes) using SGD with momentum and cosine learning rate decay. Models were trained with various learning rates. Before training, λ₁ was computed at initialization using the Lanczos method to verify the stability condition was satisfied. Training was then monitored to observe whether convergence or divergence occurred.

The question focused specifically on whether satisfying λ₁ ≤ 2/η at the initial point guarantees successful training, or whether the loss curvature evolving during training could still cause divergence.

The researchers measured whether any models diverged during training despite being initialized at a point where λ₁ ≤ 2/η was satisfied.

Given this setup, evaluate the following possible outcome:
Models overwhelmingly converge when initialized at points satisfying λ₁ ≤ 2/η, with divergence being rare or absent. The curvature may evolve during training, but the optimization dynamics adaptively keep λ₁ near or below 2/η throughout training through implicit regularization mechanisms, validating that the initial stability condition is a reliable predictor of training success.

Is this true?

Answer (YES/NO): NO